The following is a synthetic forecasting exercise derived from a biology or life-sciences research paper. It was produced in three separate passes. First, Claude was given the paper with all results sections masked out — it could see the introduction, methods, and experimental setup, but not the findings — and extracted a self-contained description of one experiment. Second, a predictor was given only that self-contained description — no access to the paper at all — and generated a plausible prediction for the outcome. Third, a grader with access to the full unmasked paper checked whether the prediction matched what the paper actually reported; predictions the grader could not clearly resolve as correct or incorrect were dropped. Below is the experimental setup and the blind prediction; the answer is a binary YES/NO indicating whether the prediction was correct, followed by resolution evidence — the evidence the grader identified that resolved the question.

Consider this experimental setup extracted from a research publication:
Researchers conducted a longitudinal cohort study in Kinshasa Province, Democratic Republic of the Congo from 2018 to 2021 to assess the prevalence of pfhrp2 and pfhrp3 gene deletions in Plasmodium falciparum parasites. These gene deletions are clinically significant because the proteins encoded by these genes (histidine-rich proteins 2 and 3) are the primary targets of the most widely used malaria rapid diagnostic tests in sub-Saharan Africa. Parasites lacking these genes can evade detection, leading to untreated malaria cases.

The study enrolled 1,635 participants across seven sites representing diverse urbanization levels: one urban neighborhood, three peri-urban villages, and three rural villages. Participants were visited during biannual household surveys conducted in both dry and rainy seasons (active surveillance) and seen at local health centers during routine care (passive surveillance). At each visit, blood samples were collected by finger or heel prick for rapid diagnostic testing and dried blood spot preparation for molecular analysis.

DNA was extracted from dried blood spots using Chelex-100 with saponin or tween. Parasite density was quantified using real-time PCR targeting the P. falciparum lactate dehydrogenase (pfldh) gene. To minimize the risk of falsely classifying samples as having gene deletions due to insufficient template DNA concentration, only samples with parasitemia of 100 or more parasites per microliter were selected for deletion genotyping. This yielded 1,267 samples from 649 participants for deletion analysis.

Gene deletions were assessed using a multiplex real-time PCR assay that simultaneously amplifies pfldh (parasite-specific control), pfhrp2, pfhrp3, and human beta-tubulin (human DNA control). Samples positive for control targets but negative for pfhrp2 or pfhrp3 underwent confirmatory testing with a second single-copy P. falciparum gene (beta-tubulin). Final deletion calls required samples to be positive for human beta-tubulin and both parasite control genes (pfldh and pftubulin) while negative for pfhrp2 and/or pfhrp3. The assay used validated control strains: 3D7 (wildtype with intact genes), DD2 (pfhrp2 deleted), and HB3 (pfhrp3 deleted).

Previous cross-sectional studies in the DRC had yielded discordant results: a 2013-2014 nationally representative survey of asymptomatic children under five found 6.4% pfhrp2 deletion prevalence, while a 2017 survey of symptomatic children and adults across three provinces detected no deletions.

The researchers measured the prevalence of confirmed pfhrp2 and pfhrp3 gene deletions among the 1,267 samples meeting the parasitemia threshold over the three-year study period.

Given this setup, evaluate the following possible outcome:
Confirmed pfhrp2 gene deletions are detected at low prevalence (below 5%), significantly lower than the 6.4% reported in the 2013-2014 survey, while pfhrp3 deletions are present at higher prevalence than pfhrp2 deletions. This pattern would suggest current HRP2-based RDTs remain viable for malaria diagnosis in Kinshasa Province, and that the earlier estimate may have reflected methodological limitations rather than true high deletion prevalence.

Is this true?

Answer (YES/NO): NO